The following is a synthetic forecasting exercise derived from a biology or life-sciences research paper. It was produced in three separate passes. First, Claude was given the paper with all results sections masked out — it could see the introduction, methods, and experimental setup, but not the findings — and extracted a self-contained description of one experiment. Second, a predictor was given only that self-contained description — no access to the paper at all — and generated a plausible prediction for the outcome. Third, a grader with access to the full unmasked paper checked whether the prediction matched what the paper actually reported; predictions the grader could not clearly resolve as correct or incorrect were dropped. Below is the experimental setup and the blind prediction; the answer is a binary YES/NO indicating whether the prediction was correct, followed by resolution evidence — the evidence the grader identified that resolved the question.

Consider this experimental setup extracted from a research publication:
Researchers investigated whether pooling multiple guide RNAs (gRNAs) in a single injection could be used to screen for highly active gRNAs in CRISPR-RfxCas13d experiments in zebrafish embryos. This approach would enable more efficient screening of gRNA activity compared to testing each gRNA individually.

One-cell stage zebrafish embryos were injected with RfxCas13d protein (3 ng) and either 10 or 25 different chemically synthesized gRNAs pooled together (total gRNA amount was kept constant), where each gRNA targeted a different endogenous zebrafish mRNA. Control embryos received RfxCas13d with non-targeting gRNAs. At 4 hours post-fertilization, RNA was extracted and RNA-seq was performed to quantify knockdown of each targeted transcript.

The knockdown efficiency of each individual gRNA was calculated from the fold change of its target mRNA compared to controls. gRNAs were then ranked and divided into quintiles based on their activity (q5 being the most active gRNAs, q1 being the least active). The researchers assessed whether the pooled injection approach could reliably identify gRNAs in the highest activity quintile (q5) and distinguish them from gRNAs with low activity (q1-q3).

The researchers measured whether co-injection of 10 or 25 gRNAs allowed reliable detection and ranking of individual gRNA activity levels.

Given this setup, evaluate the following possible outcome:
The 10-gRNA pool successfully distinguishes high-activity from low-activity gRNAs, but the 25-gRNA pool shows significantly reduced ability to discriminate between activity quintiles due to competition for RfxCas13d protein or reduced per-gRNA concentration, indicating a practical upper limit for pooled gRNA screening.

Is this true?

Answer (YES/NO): NO